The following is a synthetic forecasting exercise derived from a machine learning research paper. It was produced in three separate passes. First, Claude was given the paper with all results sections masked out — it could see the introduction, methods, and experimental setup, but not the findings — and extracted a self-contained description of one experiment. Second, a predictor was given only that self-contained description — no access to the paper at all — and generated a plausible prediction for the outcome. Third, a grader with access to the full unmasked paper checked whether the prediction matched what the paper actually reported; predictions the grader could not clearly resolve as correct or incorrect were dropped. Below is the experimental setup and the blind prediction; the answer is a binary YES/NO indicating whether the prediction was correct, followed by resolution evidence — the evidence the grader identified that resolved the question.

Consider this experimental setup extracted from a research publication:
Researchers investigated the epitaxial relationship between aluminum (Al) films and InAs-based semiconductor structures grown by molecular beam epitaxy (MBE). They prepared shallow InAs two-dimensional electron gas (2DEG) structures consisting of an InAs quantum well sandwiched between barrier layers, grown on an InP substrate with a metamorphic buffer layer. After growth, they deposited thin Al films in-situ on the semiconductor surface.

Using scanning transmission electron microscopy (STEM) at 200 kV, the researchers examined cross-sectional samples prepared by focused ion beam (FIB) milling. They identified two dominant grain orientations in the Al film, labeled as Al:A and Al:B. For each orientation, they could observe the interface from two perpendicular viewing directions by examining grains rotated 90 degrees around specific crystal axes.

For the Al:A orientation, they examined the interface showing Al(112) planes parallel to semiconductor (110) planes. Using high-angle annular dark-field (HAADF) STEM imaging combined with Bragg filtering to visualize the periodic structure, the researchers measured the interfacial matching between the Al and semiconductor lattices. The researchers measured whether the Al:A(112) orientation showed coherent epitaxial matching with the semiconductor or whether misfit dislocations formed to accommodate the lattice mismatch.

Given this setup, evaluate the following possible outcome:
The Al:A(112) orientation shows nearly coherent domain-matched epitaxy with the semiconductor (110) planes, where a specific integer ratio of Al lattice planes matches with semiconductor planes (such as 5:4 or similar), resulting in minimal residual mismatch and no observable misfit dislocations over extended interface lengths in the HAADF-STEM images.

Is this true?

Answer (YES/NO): NO